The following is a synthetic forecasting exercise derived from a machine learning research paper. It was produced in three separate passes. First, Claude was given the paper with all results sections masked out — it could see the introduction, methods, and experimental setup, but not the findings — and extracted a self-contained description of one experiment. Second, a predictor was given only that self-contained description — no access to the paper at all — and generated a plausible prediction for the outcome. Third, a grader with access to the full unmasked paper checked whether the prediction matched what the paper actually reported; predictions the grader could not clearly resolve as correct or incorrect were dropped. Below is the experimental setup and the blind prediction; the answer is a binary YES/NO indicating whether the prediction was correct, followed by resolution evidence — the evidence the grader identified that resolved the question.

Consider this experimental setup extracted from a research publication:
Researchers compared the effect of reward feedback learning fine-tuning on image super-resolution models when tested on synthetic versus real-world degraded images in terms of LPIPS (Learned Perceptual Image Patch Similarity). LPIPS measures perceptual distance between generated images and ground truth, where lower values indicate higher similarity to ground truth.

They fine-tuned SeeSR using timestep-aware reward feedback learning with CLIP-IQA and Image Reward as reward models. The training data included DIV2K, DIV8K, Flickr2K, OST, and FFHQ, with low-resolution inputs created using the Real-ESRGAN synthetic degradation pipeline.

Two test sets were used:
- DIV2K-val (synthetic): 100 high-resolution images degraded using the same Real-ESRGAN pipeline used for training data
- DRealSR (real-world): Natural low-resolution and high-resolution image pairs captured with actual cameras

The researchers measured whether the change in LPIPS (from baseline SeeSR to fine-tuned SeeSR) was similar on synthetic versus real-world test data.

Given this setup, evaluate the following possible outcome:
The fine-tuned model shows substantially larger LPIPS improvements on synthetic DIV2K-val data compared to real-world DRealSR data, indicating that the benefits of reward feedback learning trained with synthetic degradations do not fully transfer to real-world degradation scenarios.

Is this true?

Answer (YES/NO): NO